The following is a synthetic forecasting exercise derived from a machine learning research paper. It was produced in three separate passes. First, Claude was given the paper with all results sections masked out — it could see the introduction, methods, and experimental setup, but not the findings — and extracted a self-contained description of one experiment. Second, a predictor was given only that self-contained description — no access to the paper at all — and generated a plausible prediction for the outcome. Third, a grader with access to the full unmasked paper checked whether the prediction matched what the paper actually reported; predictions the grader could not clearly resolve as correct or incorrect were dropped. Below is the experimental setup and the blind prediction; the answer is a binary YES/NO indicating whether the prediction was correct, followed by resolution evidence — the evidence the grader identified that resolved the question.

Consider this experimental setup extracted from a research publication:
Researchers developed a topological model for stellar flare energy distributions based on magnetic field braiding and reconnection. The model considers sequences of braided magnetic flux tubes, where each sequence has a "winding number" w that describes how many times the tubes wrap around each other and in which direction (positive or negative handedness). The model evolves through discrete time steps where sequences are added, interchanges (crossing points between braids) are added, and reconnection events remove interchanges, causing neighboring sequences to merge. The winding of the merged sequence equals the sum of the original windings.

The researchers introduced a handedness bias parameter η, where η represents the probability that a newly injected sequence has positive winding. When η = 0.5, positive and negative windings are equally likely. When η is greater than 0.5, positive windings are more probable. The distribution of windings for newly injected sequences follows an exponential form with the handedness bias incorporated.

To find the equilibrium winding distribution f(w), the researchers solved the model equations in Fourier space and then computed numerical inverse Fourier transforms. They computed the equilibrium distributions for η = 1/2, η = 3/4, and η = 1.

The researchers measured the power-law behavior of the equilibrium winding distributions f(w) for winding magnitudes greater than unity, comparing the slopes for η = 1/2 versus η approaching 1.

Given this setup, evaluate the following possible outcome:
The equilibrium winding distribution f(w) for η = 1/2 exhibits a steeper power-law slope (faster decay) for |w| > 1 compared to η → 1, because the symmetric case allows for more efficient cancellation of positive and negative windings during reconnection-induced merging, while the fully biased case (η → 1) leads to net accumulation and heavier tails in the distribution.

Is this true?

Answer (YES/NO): YES